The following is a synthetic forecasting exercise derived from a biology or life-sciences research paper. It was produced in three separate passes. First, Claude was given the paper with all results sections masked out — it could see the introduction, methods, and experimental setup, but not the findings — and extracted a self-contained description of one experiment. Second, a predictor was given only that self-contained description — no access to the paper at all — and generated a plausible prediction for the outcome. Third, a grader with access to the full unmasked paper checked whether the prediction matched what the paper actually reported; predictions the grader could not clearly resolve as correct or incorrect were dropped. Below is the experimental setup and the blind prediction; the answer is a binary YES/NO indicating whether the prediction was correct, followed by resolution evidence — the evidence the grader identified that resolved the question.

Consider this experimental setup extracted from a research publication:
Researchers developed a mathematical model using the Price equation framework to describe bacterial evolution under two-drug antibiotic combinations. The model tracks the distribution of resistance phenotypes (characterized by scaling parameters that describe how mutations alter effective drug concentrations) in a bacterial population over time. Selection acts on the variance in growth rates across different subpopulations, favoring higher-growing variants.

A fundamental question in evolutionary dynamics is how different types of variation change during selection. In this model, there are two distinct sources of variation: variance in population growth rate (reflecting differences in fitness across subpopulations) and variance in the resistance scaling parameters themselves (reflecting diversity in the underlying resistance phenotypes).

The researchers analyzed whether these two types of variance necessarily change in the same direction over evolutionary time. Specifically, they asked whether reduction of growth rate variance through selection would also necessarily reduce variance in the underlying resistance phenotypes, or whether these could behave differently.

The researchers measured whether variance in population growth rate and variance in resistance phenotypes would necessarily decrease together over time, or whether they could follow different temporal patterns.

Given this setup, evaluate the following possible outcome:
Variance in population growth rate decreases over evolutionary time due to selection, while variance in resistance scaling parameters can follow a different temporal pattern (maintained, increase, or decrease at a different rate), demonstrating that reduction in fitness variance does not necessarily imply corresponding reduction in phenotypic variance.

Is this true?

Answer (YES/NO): YES